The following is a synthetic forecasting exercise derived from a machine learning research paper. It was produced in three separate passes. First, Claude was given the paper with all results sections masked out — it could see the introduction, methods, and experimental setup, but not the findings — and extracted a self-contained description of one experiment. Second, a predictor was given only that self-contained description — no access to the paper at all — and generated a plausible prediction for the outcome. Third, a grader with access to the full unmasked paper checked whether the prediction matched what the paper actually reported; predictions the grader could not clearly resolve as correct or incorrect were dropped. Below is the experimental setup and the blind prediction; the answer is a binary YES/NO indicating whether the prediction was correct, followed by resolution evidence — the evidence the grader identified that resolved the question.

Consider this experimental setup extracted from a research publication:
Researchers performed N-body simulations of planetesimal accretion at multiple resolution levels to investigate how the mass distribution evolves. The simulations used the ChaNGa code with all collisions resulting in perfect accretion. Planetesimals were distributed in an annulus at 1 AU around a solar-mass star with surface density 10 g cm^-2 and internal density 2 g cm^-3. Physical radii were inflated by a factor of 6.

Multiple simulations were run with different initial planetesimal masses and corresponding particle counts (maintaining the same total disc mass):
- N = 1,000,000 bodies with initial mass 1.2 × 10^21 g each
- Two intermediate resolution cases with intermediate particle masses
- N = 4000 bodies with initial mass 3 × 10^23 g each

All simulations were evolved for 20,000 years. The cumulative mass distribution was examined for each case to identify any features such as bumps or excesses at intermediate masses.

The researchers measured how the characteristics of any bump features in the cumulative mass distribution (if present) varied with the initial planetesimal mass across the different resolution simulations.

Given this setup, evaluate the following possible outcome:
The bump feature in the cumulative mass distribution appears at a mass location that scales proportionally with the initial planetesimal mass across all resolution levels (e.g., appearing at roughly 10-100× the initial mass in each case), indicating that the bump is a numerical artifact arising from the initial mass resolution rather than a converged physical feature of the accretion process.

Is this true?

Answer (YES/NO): NO